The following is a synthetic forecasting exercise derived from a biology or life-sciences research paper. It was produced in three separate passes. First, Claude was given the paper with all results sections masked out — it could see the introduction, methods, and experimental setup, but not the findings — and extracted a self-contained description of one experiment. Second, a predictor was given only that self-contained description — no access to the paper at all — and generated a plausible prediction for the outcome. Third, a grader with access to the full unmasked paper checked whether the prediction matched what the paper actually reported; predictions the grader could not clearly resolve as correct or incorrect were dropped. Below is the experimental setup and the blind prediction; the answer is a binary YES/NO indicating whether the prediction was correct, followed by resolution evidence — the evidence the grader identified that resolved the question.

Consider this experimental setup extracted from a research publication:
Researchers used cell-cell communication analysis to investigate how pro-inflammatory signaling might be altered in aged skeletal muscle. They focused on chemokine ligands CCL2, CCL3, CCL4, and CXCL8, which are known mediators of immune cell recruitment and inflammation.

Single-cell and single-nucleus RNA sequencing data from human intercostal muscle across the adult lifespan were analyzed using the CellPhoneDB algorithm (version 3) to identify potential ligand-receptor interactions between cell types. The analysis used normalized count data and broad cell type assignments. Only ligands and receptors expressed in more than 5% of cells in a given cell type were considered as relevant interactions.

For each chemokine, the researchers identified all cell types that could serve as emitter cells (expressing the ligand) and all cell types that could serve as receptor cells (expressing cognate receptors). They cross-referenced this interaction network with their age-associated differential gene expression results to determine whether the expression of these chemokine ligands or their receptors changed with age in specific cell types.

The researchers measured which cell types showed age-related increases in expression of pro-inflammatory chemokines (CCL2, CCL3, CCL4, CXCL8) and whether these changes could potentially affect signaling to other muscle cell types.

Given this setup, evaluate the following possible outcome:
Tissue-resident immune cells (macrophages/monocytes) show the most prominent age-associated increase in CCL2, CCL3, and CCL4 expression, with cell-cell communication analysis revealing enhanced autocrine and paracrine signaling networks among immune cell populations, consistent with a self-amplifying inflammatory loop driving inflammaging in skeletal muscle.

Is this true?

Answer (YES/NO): NO